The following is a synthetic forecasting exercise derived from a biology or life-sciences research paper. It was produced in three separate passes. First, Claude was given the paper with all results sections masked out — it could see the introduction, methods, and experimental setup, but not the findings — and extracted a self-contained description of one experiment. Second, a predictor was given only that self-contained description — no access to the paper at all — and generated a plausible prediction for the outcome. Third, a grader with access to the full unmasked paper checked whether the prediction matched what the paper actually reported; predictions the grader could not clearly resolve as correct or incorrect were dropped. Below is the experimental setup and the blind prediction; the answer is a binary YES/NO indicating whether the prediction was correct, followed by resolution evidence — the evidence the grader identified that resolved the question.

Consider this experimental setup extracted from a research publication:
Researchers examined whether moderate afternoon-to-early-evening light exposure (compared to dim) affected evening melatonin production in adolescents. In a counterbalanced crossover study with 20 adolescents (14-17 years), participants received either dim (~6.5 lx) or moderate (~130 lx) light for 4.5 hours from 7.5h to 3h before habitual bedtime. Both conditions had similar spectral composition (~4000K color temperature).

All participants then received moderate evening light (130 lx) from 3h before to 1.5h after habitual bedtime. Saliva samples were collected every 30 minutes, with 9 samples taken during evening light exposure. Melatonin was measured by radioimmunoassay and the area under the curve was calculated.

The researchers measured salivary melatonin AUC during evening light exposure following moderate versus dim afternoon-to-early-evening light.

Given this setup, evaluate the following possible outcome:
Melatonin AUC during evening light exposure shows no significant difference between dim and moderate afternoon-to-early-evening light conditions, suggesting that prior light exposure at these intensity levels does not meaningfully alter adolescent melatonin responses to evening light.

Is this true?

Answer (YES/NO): YES